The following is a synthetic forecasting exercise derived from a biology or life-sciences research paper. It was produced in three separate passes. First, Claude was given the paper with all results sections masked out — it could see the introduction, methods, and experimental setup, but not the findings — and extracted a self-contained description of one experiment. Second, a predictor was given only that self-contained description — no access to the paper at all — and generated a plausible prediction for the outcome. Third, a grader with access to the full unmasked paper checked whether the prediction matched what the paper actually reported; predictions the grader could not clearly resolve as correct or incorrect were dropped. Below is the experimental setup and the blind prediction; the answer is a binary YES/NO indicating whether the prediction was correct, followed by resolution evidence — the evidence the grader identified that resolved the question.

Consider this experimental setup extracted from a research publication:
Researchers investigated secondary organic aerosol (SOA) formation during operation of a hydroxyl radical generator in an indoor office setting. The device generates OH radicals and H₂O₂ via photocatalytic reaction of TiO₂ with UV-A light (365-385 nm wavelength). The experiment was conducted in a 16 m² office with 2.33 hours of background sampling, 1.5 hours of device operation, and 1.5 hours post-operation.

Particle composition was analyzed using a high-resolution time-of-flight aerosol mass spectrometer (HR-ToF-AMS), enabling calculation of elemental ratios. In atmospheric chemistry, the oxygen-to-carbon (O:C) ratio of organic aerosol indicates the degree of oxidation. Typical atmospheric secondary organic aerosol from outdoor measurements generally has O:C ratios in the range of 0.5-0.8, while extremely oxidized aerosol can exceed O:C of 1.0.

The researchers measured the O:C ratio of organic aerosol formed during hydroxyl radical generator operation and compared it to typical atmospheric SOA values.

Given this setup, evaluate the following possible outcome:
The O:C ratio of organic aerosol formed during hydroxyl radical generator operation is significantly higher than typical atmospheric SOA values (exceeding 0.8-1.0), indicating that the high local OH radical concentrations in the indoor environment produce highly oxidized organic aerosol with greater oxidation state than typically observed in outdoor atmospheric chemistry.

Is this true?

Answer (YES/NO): YES